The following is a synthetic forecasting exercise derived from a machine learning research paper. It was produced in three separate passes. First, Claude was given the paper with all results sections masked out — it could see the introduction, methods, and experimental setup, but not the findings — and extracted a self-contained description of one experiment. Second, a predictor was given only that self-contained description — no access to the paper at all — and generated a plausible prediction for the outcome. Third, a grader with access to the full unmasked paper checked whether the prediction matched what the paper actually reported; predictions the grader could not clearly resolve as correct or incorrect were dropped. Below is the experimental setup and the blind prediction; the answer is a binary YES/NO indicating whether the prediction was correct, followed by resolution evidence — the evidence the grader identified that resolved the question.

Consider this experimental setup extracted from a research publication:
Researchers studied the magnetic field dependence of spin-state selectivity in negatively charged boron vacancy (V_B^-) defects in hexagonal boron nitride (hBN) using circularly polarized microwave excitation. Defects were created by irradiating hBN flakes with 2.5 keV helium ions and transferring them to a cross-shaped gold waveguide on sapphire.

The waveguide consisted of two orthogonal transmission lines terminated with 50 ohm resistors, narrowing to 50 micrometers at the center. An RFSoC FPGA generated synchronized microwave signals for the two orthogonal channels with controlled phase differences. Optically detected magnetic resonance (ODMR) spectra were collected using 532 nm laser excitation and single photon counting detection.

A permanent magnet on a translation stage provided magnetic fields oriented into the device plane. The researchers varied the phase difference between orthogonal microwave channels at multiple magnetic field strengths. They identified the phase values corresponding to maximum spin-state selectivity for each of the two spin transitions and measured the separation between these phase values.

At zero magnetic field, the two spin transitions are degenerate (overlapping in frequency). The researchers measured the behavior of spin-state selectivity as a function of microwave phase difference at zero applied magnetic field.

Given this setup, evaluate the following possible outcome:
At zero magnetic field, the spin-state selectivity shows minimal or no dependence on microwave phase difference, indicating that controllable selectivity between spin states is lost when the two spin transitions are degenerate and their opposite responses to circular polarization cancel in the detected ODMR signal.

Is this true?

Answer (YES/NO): NO